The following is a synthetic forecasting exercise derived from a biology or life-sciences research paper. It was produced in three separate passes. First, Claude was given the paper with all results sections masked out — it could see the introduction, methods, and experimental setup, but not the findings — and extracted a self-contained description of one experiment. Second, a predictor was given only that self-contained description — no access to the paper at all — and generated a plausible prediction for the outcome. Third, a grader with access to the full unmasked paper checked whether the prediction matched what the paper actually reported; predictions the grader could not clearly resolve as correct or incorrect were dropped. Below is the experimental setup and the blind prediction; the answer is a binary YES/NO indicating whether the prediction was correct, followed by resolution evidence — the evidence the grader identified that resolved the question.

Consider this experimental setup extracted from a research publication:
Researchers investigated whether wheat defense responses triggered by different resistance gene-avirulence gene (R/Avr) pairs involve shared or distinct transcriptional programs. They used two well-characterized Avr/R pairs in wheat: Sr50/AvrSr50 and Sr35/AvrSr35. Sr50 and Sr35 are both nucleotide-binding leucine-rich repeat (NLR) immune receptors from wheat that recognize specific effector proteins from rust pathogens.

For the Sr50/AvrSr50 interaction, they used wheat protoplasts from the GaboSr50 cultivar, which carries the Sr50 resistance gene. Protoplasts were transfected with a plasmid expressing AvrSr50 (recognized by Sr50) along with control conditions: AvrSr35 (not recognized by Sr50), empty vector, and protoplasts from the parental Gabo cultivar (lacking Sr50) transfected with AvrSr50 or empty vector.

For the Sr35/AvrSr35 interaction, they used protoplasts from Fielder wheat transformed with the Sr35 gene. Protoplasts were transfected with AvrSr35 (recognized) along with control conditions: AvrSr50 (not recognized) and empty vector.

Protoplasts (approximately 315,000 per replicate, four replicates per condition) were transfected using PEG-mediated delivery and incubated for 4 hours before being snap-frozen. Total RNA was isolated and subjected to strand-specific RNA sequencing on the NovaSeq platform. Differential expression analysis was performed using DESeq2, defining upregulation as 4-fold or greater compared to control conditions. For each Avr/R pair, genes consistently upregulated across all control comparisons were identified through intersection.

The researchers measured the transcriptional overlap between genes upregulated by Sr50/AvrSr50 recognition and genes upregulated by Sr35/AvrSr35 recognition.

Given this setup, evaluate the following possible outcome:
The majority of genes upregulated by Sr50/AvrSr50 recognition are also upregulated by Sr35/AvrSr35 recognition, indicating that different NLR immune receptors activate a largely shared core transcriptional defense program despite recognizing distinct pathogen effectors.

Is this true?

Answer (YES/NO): NO